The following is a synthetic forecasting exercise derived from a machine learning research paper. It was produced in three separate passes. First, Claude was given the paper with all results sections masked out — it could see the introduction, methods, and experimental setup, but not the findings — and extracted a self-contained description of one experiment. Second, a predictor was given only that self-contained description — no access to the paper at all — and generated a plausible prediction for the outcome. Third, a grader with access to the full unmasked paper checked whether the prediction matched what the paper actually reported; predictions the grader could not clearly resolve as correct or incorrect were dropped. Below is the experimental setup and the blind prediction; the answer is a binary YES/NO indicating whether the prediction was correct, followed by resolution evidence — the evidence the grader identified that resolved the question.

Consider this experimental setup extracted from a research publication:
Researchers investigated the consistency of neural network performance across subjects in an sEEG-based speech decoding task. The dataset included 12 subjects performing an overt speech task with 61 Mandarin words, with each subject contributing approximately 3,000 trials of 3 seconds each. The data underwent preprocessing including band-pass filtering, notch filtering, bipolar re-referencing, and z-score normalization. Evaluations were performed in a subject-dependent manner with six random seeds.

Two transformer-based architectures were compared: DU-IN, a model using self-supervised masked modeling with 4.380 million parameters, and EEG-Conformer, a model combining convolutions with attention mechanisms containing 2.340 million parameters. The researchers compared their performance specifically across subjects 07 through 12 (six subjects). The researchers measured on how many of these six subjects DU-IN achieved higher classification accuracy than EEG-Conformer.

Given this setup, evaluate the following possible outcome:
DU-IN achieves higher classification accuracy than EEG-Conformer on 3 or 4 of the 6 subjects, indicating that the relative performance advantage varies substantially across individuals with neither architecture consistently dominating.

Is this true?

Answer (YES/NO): NO